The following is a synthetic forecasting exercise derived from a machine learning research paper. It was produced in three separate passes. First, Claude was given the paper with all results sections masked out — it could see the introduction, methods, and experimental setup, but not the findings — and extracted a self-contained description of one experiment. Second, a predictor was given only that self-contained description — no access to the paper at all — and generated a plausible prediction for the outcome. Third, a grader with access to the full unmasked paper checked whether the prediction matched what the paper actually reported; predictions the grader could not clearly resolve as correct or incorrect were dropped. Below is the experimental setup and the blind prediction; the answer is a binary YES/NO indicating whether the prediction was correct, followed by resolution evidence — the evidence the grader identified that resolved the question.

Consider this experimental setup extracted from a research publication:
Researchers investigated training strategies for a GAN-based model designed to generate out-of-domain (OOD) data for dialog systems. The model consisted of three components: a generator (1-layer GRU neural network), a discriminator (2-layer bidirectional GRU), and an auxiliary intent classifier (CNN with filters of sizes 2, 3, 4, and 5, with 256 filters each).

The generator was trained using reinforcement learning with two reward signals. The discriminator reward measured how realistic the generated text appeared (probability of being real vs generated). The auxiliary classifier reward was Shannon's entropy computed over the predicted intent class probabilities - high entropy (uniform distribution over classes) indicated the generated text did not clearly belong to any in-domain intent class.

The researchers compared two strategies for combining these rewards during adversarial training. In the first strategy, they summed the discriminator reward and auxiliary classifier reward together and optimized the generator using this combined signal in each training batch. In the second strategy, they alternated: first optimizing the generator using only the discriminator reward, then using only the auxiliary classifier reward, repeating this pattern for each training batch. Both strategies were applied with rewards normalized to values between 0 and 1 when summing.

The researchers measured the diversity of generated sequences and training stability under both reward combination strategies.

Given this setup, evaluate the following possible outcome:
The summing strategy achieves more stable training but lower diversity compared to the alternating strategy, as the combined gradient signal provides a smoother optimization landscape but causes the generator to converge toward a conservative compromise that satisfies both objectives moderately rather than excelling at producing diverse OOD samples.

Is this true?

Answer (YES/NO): NO